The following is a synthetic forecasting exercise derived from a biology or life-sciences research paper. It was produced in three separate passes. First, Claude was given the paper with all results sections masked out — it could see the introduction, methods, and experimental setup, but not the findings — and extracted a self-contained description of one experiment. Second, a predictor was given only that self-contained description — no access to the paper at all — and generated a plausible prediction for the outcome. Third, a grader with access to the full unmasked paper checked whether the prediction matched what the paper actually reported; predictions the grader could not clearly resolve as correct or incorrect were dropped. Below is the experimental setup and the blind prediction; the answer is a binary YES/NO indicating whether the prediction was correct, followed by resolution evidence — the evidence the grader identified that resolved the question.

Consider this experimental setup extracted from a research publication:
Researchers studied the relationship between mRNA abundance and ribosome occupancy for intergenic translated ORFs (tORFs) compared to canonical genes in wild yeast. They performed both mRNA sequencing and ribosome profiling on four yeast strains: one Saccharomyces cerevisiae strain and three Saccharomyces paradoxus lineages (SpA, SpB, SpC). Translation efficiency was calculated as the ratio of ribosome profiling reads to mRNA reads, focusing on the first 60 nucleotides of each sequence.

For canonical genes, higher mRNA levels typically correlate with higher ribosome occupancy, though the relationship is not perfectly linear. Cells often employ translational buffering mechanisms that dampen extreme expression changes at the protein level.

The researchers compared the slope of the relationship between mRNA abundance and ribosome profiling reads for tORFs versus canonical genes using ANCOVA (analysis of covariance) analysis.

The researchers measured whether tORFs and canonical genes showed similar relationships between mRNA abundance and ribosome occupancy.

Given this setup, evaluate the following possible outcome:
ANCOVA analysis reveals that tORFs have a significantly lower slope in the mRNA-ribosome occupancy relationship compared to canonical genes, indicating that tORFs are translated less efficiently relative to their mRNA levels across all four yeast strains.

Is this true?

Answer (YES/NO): YES